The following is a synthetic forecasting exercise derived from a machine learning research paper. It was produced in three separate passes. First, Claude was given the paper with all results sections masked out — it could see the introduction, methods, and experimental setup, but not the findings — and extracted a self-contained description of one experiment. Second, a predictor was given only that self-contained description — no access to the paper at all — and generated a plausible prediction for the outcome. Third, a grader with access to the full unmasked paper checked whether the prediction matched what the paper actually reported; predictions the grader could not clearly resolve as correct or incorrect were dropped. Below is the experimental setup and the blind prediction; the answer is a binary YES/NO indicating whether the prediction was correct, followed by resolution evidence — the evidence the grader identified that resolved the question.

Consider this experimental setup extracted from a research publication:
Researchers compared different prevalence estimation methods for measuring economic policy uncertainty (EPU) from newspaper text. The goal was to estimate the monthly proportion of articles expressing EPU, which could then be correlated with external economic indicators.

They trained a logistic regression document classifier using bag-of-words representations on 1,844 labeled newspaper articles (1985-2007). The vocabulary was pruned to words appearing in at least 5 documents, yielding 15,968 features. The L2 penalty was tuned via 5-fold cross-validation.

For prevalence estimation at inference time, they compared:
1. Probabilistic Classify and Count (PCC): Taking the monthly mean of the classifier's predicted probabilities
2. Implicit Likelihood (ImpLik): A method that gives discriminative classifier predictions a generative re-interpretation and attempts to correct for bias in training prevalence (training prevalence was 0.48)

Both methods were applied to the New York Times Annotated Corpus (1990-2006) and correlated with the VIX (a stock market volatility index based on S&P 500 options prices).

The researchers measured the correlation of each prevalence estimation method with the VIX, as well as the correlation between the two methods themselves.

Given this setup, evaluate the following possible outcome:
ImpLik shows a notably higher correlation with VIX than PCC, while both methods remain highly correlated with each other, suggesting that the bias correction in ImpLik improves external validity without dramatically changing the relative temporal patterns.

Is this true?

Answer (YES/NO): NO